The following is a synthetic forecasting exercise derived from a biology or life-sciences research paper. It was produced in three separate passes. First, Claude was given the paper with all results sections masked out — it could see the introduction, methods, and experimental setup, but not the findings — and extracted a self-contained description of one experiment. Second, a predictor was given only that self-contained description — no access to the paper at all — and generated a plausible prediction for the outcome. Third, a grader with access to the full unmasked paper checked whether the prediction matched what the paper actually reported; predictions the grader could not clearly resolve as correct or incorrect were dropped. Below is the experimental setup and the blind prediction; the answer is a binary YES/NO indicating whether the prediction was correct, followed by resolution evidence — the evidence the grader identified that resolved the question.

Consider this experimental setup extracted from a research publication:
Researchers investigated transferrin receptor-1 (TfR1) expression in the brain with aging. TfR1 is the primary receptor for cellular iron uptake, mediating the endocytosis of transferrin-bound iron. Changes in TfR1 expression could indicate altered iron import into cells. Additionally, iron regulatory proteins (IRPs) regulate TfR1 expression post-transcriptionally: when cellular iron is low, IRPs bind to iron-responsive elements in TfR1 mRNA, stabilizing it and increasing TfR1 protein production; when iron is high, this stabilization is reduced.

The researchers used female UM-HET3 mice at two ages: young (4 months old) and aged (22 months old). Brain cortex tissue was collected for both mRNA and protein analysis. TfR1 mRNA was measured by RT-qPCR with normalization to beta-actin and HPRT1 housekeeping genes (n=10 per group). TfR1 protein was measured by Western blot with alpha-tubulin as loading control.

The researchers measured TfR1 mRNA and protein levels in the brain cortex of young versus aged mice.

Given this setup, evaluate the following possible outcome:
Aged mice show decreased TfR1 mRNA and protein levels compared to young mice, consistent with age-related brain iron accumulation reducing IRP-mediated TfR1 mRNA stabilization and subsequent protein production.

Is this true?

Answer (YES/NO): NO